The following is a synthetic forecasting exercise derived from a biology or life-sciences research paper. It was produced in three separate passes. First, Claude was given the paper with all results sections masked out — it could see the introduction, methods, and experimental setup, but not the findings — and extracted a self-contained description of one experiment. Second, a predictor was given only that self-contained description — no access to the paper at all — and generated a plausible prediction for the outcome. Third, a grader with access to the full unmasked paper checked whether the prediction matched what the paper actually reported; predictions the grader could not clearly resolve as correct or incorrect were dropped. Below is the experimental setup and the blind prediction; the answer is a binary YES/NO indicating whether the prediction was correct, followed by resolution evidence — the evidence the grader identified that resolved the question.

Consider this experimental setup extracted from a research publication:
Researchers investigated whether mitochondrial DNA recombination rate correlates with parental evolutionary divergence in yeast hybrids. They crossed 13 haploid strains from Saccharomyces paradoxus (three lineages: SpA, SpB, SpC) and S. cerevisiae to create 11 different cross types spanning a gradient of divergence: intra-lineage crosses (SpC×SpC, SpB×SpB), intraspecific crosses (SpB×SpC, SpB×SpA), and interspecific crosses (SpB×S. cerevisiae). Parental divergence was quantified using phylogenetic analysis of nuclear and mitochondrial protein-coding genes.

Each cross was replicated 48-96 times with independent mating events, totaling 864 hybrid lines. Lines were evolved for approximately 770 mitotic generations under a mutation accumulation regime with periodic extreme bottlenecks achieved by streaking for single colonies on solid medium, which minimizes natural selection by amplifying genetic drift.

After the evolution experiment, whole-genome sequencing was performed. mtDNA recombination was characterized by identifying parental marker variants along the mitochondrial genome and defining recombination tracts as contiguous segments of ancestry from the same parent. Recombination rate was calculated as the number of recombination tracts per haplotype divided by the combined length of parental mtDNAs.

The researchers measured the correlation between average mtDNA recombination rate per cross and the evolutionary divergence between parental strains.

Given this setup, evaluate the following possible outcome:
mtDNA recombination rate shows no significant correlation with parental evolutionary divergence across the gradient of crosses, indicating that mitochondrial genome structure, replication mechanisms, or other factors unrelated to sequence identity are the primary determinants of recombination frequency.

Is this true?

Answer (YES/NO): YES